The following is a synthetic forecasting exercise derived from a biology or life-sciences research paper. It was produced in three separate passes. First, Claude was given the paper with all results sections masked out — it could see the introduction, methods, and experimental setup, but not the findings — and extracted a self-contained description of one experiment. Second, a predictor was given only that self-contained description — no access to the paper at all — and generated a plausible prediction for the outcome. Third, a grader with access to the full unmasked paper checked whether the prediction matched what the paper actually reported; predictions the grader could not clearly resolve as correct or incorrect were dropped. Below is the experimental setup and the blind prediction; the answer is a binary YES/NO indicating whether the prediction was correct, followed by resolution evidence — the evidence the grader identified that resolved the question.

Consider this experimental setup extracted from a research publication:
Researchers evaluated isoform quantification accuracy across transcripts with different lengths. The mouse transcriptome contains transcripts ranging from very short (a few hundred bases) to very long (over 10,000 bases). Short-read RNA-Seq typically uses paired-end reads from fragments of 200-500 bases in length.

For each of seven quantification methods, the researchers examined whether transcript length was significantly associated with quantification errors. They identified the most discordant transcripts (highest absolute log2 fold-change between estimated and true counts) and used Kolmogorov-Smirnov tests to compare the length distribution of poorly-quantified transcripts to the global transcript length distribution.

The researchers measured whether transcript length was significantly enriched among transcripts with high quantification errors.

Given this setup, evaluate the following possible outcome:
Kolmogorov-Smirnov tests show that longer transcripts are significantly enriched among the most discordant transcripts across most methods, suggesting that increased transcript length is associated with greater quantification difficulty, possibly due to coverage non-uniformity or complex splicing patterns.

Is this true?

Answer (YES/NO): YES